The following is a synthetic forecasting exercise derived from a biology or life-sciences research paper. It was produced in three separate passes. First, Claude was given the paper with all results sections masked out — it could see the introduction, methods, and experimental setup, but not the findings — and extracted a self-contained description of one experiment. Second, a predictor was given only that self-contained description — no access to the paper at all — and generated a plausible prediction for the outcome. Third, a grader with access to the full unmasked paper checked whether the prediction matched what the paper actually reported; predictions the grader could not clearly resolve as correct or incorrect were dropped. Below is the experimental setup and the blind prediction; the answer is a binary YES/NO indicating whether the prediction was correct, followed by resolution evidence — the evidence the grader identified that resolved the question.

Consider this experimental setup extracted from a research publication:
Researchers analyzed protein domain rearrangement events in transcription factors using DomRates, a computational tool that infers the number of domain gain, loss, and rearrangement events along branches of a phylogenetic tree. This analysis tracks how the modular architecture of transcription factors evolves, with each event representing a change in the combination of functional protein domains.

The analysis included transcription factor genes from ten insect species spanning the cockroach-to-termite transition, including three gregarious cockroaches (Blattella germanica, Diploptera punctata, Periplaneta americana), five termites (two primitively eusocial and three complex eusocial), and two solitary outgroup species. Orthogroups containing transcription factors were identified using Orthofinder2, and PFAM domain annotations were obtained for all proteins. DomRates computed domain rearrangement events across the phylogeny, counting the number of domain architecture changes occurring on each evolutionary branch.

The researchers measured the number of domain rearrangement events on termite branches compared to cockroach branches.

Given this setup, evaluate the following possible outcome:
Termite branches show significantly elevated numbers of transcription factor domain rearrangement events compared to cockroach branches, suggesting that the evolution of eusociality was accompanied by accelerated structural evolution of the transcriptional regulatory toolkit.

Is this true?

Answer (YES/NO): NO